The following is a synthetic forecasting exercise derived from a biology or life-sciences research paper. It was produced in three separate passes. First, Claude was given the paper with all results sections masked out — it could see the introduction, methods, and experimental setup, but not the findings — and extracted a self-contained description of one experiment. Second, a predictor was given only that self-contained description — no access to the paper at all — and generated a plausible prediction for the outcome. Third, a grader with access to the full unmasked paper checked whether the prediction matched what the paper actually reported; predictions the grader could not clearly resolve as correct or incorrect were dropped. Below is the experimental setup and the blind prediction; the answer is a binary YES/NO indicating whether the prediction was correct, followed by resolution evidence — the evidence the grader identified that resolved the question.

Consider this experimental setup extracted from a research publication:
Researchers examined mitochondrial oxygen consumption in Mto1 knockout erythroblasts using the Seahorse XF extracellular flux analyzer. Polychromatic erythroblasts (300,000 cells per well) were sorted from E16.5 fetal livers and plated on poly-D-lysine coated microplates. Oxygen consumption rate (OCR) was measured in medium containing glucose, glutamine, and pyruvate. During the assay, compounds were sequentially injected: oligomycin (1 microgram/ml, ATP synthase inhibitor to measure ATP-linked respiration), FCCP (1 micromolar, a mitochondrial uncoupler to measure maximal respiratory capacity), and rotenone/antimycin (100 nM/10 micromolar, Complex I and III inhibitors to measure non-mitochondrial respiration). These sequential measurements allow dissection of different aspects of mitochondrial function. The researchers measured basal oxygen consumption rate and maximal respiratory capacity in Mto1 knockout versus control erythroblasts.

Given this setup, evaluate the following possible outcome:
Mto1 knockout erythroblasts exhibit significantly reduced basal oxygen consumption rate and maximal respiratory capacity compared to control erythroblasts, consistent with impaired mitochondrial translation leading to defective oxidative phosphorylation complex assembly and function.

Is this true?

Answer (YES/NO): NO